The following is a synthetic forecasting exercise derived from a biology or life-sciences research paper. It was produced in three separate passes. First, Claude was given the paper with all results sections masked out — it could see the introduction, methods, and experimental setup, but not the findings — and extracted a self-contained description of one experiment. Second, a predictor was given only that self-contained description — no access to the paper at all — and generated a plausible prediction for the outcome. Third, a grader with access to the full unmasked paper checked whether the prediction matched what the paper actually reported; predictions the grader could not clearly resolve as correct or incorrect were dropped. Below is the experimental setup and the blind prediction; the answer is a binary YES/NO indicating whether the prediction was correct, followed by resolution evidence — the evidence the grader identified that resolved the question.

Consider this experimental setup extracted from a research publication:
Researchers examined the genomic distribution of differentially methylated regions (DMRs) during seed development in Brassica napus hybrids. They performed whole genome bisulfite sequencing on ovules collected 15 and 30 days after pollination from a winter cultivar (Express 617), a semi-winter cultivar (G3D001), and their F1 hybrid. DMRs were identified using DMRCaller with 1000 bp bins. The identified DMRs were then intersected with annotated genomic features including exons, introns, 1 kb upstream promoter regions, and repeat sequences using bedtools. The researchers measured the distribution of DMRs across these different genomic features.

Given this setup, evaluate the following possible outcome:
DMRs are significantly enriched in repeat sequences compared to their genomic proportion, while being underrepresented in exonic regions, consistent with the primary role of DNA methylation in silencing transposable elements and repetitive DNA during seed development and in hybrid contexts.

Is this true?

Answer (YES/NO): NO